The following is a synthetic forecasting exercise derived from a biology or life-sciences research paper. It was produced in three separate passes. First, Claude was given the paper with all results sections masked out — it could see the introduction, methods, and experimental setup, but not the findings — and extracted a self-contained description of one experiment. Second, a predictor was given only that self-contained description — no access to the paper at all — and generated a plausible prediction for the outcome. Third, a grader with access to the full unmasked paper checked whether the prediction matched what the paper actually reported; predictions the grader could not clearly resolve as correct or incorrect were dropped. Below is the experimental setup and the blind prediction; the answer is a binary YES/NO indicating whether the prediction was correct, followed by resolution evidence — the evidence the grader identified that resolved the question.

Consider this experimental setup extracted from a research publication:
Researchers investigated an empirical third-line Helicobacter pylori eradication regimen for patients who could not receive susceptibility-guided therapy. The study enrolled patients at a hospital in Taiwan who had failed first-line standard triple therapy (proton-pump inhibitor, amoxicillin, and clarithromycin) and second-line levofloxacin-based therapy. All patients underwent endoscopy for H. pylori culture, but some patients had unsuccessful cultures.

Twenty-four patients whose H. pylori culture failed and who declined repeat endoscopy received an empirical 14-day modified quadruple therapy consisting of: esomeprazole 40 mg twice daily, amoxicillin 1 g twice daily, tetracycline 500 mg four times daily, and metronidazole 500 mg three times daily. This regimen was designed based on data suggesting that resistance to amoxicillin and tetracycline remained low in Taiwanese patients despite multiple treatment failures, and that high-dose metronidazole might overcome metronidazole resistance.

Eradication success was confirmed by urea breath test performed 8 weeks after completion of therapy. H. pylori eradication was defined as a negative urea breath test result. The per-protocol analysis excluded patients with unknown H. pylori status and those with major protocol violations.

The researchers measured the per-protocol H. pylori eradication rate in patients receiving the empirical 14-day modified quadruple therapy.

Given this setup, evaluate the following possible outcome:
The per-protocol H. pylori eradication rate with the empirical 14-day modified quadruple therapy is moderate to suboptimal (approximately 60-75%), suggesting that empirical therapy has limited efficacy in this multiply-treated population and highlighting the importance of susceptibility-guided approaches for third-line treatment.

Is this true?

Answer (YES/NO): NO